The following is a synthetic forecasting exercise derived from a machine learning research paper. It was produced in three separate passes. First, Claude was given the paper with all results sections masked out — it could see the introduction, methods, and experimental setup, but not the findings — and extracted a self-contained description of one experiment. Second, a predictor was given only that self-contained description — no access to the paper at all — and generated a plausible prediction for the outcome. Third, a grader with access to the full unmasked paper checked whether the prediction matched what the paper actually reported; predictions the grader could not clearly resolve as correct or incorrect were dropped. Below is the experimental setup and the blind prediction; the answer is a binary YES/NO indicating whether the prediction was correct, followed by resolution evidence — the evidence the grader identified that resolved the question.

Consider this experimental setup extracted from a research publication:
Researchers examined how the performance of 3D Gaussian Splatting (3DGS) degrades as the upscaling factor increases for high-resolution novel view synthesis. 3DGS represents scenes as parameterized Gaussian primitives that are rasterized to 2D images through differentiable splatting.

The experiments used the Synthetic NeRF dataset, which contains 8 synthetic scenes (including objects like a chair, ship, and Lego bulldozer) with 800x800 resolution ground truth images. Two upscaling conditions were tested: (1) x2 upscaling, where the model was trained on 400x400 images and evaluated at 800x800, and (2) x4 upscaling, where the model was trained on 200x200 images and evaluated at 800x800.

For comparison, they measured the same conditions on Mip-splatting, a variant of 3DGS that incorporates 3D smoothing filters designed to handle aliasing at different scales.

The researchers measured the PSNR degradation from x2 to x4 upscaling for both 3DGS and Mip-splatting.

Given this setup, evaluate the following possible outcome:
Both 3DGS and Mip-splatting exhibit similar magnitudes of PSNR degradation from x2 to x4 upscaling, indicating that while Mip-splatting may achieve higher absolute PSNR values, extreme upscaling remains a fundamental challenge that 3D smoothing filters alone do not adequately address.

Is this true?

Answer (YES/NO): NO